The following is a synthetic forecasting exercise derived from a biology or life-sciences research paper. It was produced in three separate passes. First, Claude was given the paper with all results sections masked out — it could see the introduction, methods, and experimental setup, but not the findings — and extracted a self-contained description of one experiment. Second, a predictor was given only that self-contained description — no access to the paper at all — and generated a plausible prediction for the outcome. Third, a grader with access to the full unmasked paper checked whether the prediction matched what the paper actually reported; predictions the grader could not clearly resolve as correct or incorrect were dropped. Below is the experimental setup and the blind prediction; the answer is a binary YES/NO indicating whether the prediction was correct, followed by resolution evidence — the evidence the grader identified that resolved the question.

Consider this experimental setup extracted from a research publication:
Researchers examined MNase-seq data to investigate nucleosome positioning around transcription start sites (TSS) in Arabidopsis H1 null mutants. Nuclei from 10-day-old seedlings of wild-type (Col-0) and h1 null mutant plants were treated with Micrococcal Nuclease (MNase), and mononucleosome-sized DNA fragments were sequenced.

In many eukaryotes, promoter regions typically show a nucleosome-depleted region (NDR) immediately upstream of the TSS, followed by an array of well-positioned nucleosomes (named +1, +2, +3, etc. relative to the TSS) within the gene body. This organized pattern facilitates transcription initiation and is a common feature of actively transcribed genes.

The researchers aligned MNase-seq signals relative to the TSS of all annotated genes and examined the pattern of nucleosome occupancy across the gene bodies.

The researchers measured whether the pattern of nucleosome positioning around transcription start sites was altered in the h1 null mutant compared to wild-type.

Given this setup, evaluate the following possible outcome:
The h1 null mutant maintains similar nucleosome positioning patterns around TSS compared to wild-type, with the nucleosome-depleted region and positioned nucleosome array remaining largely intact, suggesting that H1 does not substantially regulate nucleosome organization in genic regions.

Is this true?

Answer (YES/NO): NO